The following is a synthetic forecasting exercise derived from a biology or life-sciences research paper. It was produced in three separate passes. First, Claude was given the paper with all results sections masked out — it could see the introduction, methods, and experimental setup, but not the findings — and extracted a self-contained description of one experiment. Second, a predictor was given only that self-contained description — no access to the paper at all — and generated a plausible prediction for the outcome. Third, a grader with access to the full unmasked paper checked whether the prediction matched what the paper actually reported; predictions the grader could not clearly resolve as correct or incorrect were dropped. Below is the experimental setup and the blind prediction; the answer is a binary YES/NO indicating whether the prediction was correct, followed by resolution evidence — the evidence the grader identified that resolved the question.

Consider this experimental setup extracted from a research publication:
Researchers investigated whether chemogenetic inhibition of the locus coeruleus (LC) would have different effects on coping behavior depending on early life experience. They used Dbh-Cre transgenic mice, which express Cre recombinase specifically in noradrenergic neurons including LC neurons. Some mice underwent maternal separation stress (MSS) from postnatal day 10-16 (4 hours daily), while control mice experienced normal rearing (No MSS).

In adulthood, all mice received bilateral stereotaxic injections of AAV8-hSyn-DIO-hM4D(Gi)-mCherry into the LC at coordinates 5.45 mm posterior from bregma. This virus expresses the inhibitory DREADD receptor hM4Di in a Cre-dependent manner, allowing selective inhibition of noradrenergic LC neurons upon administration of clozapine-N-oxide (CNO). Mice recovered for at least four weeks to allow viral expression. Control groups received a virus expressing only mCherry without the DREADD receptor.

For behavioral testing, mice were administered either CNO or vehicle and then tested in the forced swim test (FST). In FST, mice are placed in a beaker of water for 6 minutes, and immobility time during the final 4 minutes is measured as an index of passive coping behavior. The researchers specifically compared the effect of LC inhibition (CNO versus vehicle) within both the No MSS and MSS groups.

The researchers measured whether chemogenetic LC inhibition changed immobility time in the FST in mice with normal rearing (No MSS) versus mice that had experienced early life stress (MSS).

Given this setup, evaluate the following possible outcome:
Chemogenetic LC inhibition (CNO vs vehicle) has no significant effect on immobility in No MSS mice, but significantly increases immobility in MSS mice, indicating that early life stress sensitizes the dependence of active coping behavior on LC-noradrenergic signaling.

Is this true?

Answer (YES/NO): NO